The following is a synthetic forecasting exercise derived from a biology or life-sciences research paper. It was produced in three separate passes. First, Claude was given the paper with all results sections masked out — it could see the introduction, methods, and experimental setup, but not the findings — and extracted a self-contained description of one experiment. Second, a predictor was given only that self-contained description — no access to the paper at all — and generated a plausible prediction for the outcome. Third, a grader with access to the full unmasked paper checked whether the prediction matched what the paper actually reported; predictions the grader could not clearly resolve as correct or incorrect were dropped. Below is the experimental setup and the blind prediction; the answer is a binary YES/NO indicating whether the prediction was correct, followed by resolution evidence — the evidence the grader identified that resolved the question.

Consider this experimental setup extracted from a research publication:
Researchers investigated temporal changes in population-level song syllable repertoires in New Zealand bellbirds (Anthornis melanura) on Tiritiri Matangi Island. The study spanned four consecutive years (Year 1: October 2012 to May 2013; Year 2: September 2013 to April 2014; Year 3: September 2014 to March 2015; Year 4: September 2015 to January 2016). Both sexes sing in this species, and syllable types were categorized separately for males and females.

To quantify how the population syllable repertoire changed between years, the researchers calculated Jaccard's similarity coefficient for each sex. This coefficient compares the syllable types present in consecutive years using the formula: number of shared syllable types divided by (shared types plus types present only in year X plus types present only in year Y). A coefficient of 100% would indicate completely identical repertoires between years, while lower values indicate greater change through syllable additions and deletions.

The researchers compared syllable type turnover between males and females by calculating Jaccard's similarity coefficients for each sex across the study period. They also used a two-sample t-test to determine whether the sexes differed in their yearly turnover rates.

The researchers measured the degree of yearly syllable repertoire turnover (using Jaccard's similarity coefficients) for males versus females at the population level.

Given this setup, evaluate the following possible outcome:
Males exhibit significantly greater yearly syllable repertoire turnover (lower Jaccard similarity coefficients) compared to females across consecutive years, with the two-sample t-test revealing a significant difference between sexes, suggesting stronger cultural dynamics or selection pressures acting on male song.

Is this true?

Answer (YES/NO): NO